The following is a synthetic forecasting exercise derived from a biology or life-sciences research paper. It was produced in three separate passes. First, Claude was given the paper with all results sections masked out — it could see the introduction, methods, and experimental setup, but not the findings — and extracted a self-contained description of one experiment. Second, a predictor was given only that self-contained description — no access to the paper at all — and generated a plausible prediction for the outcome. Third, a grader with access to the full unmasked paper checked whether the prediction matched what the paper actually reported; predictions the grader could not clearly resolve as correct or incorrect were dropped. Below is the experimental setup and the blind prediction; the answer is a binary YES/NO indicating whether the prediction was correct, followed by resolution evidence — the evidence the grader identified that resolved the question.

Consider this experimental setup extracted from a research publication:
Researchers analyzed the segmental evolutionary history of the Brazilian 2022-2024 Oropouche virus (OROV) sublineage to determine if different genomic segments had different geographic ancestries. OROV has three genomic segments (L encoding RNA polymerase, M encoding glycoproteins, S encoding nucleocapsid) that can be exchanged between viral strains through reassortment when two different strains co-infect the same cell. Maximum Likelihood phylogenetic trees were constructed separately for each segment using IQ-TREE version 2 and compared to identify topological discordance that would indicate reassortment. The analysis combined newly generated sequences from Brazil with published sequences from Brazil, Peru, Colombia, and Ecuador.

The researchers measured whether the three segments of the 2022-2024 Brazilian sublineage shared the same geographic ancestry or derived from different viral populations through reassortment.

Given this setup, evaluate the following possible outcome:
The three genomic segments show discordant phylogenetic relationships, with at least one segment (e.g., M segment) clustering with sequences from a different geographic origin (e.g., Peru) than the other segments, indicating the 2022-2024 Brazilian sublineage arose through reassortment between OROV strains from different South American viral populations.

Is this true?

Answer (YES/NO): YES